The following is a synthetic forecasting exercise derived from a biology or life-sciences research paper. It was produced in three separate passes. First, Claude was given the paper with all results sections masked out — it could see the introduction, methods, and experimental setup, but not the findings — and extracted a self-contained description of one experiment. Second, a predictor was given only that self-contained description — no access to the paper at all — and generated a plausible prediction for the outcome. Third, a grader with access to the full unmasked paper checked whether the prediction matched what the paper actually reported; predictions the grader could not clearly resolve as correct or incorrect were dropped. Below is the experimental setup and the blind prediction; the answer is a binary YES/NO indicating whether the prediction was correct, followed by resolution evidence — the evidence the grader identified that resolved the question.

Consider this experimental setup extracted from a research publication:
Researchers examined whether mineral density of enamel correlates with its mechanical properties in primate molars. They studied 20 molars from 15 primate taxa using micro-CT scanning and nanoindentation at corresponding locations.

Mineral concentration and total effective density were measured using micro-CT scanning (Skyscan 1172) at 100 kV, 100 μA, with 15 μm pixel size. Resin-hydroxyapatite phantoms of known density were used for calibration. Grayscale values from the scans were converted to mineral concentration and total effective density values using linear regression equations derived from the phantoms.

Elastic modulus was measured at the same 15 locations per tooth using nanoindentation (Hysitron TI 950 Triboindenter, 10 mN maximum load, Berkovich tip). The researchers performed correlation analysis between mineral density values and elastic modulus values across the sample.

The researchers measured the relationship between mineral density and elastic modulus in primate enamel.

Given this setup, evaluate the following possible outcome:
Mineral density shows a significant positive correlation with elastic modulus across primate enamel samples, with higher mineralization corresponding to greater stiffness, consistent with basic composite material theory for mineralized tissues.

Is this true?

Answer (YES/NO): YES